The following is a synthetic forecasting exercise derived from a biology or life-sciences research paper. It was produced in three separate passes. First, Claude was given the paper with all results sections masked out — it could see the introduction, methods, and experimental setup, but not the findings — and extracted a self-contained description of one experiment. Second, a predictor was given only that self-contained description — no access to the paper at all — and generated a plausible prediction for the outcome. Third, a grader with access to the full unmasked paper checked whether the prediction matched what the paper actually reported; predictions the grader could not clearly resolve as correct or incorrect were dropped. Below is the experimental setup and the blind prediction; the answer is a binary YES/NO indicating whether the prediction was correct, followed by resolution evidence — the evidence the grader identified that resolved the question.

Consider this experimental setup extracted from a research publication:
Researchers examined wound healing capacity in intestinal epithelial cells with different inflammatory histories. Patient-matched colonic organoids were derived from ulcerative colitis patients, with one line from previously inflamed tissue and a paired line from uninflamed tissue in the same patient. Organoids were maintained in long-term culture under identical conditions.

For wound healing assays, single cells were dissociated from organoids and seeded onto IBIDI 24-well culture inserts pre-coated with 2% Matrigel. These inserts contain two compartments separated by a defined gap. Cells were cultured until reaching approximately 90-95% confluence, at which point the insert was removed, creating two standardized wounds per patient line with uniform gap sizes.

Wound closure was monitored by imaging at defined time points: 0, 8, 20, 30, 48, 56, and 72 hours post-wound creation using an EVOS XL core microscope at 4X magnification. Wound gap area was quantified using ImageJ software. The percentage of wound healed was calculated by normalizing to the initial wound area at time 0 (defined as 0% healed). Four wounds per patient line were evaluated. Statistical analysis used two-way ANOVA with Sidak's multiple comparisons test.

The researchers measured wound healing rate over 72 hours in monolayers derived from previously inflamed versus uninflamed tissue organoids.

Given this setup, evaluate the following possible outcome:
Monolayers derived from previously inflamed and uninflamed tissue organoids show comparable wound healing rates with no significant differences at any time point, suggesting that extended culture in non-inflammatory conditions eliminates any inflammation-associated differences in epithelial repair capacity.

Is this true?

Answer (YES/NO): NO